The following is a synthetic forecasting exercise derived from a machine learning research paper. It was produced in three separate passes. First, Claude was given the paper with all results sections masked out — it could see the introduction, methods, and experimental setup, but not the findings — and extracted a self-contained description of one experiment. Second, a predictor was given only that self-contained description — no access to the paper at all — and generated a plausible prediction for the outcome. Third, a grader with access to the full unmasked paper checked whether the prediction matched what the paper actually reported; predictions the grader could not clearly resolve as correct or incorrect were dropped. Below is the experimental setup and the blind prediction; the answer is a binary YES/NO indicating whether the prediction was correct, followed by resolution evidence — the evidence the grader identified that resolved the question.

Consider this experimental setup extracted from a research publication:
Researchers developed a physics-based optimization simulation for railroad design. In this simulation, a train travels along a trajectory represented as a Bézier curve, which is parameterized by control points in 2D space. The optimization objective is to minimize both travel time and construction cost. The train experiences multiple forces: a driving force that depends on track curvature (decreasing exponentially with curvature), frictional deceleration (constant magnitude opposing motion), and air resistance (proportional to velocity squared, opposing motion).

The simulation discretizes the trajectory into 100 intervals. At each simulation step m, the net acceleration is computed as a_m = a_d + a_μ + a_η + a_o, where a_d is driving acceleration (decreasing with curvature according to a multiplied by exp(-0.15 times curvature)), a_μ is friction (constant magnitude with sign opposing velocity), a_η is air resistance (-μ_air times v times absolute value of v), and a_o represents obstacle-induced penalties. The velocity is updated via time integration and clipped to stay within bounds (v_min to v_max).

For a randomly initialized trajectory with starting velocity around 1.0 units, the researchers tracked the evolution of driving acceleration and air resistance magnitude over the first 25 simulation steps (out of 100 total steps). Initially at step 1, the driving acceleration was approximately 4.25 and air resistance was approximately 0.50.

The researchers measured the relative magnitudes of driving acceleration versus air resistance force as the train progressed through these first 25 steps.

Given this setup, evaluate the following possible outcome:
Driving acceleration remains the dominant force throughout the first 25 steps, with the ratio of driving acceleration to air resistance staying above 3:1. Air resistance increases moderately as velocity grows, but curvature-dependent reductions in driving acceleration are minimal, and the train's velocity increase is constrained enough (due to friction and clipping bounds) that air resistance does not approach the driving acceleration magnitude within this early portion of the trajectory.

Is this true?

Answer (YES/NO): NO